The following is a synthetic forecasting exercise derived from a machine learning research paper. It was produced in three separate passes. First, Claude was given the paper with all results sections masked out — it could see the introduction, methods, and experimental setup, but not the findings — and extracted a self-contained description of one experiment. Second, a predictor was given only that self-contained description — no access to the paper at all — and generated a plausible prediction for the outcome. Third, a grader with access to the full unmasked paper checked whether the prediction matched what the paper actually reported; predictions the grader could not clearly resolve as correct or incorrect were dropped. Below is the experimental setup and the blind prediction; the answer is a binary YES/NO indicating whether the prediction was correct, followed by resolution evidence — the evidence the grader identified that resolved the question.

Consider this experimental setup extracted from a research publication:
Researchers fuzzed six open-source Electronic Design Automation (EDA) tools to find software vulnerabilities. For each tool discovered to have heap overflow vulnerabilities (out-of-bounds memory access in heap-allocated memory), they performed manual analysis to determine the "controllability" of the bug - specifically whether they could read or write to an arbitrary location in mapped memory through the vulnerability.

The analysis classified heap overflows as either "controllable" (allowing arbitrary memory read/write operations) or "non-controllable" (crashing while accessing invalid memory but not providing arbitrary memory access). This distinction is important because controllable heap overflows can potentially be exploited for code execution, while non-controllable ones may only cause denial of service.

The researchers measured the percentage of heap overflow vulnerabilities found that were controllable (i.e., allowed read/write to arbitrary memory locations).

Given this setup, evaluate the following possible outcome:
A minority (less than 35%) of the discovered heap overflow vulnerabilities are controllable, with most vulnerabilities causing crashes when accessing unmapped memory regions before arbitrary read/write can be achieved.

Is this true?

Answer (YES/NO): NO